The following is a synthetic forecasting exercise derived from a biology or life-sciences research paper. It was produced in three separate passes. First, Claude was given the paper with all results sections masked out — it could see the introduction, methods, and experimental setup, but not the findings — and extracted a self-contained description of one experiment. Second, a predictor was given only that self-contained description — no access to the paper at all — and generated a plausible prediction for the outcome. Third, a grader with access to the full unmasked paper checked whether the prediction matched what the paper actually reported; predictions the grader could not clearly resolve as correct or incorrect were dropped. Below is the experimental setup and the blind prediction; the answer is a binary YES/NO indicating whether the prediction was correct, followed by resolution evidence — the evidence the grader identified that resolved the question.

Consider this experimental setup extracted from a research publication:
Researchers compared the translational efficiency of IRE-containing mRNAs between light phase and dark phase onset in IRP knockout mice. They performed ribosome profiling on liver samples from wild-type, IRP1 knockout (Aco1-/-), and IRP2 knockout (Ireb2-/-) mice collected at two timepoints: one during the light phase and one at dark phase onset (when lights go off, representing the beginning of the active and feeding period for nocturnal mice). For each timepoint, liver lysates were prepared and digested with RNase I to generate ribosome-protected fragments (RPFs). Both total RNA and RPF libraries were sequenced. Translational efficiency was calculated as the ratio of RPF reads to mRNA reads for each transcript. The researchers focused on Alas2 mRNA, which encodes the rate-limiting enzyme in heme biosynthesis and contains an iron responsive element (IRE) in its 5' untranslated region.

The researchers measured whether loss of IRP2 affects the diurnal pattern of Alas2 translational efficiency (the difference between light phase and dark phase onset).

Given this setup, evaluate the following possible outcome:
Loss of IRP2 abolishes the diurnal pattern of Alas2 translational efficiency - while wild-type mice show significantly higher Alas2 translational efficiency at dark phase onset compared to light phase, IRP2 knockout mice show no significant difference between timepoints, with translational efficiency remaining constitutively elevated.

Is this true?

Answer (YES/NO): NO